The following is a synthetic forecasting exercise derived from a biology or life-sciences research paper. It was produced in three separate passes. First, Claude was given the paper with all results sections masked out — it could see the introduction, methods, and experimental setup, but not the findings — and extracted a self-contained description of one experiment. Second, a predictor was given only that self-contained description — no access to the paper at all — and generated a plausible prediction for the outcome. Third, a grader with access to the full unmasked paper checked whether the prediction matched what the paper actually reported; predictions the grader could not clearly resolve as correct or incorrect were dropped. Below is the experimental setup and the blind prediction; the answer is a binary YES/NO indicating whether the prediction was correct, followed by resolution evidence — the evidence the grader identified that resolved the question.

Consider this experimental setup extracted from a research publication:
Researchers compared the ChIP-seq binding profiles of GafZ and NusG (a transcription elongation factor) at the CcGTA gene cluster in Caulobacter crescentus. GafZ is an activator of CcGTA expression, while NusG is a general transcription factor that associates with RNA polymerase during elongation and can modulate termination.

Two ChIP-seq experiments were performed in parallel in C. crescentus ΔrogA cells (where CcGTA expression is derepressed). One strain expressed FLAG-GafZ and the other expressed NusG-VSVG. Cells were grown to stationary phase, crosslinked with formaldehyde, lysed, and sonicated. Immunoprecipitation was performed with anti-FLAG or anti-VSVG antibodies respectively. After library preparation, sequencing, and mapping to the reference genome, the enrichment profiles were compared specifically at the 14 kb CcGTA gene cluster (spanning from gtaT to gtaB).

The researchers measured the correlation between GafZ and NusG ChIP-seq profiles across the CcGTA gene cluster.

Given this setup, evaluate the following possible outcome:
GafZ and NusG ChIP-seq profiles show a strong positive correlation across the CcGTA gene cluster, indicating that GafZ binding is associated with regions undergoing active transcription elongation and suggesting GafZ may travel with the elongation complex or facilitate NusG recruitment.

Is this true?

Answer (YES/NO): YES